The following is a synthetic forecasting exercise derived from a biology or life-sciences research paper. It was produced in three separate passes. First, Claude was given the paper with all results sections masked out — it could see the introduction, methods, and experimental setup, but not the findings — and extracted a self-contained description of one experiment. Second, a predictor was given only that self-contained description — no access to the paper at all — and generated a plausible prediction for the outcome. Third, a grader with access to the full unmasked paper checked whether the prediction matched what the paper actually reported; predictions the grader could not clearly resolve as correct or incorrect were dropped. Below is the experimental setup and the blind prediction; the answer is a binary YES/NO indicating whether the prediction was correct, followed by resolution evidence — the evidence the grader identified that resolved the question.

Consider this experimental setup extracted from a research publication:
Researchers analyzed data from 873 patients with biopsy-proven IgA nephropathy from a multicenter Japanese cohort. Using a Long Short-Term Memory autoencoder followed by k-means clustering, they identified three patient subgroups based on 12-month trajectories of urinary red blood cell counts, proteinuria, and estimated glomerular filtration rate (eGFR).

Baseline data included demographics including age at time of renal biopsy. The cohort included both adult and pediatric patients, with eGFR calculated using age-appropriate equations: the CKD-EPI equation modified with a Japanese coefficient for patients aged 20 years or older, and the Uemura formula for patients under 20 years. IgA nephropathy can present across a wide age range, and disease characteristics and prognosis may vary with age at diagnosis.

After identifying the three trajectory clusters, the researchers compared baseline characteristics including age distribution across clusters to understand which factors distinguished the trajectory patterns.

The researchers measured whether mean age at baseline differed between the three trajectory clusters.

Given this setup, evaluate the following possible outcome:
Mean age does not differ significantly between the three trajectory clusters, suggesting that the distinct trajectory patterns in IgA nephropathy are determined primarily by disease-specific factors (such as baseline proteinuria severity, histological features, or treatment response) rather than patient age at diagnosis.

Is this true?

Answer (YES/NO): NO